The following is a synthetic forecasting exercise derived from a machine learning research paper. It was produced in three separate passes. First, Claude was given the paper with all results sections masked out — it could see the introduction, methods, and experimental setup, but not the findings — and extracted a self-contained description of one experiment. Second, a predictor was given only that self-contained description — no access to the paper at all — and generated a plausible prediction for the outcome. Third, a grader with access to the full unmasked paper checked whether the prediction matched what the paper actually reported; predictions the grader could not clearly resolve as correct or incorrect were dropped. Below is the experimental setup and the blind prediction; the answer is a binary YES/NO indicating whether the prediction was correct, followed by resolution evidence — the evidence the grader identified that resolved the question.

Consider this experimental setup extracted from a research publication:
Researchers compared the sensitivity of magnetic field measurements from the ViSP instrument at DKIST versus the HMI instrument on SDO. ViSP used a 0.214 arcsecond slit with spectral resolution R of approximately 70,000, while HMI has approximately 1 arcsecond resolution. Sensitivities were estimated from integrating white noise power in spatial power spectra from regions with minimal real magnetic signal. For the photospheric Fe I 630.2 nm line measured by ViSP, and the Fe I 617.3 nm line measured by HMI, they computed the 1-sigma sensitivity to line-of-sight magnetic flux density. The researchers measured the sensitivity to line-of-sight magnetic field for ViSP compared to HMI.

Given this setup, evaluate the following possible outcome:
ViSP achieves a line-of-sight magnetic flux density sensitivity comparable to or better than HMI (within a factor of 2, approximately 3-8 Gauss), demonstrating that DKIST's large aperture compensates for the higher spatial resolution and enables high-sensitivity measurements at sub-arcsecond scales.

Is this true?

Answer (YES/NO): NO